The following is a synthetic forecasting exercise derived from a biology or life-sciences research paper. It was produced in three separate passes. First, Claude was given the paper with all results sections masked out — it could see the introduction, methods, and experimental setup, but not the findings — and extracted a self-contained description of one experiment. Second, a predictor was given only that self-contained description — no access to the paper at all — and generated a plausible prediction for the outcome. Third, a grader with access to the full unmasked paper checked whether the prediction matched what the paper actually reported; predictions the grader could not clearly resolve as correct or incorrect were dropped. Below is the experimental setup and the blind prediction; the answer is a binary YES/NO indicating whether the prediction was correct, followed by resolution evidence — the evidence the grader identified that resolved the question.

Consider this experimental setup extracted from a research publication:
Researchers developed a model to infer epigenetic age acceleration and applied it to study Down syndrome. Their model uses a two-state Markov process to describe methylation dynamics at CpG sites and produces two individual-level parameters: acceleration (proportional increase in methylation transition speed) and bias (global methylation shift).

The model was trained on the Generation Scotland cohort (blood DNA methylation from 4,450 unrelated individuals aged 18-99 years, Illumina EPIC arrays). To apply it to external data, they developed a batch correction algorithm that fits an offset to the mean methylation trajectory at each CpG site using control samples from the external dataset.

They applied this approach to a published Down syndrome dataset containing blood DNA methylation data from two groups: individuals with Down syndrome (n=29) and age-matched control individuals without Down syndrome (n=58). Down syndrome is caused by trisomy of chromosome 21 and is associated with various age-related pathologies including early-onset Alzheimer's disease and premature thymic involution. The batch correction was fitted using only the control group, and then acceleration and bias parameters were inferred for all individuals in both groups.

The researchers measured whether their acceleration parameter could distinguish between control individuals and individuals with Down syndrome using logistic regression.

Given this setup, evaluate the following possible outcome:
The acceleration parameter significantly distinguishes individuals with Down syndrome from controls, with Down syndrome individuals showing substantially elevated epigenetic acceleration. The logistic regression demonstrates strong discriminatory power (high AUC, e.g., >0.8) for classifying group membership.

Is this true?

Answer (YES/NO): NO